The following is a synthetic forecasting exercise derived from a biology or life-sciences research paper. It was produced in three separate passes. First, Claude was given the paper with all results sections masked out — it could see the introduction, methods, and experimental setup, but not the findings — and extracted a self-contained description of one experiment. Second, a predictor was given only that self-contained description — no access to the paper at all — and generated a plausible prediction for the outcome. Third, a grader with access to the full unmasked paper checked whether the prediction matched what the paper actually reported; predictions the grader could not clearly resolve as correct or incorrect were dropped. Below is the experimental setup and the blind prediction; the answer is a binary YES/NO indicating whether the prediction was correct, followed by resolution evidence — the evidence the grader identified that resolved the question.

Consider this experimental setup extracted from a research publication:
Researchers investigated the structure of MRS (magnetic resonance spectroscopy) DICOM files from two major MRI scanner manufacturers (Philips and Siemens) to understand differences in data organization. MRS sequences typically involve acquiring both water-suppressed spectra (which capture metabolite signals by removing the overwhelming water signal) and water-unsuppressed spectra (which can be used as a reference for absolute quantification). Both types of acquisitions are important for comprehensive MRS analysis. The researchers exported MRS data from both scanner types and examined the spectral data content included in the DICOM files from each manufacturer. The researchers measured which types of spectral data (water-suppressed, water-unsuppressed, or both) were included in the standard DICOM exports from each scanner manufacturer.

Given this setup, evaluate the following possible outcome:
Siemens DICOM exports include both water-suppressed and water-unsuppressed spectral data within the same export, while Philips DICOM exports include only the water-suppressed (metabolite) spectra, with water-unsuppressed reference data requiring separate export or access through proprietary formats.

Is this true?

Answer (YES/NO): NO